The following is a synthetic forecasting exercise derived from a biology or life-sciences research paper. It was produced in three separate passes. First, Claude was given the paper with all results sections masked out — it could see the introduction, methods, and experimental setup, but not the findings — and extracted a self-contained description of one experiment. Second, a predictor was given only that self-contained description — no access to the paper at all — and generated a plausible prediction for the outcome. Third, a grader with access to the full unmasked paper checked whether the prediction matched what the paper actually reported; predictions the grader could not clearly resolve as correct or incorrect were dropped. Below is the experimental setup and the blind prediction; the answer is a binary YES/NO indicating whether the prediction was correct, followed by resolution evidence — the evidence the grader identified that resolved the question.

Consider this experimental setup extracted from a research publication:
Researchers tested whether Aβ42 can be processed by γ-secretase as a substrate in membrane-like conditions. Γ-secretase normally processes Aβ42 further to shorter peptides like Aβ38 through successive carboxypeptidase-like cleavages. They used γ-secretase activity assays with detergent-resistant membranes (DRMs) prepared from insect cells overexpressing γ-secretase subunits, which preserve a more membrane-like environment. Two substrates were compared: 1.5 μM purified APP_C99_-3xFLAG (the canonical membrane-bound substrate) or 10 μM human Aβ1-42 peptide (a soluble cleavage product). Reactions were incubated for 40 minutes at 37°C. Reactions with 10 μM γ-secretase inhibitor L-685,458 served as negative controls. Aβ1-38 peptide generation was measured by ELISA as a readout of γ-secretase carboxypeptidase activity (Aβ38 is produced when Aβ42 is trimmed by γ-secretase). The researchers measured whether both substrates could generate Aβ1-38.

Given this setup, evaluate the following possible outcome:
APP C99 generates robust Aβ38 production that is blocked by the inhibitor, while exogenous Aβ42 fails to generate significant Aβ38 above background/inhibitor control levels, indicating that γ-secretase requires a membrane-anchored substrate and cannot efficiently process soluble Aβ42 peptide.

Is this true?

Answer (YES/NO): YES